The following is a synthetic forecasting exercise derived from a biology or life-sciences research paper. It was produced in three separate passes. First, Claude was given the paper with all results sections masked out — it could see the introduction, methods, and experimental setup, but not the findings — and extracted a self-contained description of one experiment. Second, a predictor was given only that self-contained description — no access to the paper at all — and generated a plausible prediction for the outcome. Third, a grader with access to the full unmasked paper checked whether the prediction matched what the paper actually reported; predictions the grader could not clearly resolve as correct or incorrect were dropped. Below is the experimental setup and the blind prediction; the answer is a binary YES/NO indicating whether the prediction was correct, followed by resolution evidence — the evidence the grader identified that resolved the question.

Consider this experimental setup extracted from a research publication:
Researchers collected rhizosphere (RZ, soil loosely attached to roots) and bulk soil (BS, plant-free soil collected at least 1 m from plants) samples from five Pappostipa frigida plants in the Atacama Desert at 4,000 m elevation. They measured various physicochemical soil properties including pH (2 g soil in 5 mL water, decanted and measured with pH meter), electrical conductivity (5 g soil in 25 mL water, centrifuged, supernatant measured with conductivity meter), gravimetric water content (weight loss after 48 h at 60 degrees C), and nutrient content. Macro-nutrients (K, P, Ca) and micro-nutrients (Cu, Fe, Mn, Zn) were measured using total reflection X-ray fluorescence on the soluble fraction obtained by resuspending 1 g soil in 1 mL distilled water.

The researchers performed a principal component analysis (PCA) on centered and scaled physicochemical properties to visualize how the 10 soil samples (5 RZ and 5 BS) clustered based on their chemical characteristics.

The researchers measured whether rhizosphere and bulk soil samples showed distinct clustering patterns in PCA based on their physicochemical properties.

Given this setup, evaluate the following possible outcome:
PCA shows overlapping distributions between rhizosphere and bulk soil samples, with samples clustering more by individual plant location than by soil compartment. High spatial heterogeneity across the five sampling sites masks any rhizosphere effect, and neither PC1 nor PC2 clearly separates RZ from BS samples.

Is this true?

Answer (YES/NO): NO